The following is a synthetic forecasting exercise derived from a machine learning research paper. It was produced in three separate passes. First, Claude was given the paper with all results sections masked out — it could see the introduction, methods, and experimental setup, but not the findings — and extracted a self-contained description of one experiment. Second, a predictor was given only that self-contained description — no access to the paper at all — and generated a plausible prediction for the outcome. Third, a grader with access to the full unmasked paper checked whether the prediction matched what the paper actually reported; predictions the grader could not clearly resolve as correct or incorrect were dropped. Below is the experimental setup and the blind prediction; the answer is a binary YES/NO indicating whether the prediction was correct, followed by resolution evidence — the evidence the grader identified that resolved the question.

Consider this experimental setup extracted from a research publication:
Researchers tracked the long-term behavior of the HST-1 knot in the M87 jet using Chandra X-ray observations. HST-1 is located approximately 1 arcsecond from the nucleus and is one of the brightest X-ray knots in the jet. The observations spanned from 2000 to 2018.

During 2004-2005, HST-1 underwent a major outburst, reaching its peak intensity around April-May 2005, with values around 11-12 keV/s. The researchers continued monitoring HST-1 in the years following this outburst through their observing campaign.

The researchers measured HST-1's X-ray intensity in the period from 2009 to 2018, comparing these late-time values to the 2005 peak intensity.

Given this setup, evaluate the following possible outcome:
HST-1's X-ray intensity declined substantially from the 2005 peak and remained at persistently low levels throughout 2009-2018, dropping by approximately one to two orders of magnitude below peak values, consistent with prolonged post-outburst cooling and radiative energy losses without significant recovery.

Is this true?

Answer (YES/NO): YES